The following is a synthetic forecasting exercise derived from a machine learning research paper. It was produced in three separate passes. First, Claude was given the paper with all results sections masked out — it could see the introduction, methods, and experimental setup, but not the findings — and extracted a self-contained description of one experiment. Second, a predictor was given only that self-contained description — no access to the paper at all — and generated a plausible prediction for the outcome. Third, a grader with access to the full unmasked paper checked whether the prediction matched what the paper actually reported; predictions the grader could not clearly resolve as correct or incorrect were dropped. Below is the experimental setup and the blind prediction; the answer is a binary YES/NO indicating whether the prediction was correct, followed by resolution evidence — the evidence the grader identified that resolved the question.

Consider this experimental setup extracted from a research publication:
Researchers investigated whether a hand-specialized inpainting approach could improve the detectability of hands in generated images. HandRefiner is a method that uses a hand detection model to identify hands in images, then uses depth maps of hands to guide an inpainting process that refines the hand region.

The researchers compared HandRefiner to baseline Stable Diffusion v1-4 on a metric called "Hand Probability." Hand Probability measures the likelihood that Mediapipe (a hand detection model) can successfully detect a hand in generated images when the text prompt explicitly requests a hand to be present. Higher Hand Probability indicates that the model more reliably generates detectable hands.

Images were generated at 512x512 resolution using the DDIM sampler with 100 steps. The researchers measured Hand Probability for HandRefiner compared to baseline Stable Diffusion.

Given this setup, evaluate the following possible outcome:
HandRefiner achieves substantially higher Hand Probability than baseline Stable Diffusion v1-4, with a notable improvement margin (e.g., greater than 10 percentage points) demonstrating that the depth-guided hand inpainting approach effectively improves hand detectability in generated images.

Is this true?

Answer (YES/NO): NO